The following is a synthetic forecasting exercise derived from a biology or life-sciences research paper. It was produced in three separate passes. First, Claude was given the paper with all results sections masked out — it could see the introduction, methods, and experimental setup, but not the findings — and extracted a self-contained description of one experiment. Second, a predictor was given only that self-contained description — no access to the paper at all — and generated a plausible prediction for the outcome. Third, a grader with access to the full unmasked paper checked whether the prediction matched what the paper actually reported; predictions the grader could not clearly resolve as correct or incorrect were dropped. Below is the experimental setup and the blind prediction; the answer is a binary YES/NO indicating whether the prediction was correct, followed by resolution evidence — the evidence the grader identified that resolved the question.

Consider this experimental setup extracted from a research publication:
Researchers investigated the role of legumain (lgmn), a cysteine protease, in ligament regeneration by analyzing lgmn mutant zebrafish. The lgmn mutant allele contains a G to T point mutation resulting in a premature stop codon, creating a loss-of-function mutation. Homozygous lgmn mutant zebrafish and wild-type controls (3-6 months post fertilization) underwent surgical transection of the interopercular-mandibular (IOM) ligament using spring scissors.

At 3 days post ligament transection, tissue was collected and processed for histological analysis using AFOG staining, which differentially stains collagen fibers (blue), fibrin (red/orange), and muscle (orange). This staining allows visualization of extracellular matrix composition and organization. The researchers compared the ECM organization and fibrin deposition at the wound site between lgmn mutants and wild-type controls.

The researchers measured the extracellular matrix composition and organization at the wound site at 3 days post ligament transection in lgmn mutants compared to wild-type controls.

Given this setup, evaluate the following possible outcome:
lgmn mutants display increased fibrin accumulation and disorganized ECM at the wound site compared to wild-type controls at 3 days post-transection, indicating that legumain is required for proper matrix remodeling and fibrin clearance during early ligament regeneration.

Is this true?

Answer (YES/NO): NO